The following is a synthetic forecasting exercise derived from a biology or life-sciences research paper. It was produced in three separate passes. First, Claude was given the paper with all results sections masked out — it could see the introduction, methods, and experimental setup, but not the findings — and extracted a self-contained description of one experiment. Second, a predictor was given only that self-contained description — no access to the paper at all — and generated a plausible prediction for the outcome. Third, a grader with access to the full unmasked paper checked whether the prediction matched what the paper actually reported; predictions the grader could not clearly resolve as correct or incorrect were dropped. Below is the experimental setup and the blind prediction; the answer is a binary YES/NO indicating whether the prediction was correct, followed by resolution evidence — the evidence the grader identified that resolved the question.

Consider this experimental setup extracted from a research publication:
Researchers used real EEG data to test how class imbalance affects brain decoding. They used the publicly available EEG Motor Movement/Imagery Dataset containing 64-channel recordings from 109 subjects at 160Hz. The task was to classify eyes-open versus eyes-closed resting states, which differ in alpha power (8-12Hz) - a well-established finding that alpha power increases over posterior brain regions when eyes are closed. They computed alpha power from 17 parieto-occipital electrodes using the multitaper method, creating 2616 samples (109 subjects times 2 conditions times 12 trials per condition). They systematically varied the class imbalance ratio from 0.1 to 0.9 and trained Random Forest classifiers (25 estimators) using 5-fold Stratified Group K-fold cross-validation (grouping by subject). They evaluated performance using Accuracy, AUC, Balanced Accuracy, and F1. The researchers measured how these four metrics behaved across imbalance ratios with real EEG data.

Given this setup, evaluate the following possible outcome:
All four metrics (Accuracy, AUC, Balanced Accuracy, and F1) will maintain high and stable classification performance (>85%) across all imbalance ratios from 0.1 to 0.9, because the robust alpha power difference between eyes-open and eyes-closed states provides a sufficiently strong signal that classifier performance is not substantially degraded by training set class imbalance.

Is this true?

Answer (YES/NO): NO